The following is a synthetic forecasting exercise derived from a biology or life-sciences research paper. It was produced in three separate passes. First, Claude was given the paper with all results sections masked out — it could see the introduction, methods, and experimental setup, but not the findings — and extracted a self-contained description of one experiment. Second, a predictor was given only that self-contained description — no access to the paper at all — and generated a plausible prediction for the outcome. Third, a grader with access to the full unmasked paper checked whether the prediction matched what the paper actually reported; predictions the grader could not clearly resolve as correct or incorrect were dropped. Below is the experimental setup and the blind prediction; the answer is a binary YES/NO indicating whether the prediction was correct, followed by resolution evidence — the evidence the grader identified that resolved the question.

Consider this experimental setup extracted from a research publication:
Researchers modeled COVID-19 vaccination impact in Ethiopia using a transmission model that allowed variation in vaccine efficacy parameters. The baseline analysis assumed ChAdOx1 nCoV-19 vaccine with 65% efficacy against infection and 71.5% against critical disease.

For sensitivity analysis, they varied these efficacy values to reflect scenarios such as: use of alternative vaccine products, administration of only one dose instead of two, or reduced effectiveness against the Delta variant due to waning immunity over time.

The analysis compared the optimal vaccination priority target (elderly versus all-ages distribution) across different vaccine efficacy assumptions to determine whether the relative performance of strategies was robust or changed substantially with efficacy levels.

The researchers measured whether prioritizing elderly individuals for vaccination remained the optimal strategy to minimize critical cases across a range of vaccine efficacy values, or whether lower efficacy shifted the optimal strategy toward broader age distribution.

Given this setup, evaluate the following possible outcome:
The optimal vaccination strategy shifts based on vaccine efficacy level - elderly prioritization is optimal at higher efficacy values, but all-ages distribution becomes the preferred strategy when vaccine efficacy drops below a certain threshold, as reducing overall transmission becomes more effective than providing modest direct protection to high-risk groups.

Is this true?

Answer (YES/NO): NO